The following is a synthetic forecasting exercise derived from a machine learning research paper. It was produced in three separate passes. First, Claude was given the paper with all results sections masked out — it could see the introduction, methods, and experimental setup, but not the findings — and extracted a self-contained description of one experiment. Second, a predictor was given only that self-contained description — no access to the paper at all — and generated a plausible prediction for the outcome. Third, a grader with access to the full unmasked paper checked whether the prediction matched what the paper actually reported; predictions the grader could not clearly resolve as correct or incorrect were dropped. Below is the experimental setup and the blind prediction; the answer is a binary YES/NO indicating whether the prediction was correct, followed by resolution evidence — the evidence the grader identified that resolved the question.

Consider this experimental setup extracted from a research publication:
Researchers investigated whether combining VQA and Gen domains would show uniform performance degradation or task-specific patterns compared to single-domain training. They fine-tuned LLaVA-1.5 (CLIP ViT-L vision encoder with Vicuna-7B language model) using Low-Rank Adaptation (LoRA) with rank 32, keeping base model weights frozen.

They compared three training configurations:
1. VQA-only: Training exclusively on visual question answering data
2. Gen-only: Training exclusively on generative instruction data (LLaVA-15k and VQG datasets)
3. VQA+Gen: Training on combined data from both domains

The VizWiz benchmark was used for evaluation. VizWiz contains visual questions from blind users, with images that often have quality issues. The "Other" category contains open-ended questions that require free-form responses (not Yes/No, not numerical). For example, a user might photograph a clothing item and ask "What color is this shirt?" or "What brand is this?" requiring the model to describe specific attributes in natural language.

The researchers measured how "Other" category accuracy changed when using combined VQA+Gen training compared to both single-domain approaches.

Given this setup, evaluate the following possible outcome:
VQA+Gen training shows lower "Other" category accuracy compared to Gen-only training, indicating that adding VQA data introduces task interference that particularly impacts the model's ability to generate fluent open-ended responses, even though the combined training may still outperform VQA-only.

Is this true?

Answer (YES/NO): NO